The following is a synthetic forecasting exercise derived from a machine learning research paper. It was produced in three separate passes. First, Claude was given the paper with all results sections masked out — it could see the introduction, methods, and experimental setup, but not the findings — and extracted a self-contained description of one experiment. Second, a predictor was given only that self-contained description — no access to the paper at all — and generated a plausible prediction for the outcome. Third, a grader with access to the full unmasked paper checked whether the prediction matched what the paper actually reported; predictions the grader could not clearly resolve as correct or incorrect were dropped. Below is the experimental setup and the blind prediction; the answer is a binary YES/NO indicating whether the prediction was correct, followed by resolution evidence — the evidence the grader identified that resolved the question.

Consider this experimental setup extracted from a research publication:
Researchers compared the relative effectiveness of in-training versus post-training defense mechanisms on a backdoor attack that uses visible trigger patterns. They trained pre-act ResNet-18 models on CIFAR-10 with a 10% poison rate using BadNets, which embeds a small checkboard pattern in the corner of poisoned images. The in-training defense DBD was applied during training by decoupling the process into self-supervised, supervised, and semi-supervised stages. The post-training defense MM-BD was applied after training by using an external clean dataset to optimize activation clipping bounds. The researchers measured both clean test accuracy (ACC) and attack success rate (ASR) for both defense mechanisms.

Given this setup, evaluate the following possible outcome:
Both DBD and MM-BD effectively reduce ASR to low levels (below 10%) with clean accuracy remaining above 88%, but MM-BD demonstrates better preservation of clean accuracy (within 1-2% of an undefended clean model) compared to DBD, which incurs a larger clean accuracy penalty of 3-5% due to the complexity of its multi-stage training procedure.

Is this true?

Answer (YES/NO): NO